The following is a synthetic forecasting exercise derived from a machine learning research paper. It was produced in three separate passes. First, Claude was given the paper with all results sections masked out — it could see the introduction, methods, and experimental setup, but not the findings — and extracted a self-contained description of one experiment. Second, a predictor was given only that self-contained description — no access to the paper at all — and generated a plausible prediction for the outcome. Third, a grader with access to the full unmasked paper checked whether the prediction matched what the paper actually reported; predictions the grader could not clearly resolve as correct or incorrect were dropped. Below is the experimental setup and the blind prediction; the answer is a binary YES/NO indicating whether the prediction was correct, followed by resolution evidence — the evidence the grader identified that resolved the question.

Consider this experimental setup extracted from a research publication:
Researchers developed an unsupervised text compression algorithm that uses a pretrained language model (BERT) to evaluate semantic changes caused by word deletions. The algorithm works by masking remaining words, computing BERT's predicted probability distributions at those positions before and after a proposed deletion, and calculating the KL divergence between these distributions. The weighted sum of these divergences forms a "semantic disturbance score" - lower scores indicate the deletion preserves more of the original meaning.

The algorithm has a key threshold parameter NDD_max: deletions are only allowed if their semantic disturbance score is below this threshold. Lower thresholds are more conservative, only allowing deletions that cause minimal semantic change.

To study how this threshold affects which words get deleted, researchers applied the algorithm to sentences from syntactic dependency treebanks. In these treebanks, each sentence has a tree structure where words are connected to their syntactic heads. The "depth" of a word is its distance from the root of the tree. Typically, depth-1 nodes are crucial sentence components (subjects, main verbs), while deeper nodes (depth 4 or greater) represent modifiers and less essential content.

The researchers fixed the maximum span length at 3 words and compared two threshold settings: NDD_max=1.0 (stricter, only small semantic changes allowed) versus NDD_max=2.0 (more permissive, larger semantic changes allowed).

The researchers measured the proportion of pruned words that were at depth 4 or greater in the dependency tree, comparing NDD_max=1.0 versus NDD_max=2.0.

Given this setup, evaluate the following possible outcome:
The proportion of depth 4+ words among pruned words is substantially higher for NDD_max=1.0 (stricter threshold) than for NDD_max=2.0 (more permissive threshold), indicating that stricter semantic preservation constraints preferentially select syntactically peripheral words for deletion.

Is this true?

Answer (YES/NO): NO